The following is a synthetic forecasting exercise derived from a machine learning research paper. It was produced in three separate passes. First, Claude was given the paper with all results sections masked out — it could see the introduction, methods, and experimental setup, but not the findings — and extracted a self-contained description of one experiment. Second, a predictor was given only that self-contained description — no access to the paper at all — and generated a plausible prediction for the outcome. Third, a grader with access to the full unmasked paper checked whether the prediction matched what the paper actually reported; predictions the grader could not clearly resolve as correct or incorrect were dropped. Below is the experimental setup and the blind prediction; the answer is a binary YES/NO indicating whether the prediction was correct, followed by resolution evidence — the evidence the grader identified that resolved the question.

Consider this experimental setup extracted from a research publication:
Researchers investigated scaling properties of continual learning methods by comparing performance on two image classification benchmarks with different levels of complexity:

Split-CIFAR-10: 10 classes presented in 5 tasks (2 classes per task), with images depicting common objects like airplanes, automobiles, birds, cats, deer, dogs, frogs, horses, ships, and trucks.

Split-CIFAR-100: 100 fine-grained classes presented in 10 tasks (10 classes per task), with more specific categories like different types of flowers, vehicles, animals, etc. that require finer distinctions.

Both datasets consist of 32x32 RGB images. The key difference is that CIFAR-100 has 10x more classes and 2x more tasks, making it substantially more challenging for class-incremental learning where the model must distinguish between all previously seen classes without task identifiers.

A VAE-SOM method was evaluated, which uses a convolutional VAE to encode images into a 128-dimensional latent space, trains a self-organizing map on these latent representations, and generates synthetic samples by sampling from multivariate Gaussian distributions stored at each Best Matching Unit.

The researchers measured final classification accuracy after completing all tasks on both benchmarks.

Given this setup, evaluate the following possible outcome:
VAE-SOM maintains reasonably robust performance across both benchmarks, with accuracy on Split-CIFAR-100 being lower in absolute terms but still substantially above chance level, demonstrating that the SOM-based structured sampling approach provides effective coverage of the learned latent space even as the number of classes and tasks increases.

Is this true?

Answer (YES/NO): YES